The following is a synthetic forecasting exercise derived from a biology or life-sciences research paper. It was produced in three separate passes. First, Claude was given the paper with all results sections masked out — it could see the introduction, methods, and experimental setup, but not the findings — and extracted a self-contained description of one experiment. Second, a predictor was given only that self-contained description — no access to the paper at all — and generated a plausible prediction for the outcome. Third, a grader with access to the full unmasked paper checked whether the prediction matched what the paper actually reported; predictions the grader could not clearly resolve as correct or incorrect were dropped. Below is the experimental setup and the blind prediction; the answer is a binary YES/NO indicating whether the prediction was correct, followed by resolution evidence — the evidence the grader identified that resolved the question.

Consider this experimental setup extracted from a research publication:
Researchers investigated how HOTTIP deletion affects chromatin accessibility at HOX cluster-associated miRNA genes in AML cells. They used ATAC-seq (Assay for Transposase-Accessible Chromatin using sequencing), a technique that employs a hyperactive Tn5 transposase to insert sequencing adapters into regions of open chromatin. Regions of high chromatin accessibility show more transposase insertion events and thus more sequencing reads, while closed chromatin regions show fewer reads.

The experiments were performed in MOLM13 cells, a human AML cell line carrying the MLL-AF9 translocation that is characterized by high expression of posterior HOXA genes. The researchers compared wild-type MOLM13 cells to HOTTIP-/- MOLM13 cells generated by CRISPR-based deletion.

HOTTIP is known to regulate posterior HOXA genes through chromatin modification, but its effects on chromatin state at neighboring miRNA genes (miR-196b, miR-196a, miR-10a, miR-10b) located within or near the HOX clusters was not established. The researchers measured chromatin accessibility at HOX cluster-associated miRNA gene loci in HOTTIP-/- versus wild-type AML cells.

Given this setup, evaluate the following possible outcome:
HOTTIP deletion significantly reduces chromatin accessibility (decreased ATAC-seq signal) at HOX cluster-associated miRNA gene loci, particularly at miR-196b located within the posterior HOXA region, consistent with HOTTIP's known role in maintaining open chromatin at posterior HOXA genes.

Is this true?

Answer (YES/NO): YES